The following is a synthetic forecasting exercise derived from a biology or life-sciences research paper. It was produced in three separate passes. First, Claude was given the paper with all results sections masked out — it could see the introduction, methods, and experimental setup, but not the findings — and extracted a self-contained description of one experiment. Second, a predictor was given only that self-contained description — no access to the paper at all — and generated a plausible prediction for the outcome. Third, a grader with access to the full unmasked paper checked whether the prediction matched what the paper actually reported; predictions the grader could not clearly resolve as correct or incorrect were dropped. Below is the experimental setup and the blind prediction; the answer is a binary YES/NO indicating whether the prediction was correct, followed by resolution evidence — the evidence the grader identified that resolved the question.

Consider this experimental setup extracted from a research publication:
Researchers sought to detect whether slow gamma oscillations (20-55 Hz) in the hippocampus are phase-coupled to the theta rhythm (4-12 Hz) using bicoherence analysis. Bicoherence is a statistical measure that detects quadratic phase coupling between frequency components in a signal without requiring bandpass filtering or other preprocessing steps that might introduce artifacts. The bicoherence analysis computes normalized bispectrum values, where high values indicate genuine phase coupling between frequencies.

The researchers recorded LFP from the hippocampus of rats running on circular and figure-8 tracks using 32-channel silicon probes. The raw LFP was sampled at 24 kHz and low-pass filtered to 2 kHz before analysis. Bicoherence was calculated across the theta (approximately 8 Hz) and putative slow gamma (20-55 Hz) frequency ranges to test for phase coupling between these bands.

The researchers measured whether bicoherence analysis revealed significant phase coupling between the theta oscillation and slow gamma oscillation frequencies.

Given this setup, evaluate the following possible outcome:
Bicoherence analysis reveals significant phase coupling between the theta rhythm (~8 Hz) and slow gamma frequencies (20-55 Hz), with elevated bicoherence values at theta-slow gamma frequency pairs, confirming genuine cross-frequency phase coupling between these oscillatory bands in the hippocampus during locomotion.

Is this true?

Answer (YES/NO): NO